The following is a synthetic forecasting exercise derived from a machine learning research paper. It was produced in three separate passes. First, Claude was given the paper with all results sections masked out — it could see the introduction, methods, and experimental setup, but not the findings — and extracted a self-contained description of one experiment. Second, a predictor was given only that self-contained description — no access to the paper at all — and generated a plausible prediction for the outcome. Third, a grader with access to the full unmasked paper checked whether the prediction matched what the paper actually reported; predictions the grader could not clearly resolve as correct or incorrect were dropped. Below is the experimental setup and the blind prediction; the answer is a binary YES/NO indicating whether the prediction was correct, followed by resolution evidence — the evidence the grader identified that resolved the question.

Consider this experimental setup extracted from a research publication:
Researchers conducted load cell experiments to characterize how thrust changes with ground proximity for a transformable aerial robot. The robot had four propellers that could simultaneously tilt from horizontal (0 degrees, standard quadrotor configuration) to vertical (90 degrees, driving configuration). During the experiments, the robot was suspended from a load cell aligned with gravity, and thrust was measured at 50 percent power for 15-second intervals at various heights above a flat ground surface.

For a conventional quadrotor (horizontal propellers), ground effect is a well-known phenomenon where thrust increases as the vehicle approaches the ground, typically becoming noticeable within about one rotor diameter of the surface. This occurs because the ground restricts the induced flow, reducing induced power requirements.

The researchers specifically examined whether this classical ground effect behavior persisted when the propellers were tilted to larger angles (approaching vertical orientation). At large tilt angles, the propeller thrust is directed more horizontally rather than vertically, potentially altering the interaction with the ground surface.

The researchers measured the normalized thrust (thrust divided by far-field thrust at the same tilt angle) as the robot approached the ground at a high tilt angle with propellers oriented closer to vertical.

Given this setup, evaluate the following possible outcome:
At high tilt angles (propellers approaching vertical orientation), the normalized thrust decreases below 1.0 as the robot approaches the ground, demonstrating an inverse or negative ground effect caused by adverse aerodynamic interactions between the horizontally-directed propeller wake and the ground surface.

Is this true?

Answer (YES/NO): NO